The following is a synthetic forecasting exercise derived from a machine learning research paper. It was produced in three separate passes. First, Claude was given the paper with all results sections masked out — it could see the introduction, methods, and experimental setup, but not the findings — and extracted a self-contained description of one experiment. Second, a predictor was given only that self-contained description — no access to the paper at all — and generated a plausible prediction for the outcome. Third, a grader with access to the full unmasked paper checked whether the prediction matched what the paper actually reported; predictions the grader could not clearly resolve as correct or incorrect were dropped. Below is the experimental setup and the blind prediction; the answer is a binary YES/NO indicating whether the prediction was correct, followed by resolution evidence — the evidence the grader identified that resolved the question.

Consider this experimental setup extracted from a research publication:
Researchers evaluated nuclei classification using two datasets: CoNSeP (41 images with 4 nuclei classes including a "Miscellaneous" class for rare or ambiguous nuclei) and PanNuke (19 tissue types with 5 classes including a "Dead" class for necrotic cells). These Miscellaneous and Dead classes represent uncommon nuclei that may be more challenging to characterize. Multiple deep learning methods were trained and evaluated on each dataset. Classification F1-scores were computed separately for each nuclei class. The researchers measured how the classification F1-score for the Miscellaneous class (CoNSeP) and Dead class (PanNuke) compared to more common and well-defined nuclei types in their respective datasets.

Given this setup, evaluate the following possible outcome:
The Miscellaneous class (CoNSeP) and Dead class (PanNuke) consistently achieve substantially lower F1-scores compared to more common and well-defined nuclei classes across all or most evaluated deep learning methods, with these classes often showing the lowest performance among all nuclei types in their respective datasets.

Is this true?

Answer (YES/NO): YES